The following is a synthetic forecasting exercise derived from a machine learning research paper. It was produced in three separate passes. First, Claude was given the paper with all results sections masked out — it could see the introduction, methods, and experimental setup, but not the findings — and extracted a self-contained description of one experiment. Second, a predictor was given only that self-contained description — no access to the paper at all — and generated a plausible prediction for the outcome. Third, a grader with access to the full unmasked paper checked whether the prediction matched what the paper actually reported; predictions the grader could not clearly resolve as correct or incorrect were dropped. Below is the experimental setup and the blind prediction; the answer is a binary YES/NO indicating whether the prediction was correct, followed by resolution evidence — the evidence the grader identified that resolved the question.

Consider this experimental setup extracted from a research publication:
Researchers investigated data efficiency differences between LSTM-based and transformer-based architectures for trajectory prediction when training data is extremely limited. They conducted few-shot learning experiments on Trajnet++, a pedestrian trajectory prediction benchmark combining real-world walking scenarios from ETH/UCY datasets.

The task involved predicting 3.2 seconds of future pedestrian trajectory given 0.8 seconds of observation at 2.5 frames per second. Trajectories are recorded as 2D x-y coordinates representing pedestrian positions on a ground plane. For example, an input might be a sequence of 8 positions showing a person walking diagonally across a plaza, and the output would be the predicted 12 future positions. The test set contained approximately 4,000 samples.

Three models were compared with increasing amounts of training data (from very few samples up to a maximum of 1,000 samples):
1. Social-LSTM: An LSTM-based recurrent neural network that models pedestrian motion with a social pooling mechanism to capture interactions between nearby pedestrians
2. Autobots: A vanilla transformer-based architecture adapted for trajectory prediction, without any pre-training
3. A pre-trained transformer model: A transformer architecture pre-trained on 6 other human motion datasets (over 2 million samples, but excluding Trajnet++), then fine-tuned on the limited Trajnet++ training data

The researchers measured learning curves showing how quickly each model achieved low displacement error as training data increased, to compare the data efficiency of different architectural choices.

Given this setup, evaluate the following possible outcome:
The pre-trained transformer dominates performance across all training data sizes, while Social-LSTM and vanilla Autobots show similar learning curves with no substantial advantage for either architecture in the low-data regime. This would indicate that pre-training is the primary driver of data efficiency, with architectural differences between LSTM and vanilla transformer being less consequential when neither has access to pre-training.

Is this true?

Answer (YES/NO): NO